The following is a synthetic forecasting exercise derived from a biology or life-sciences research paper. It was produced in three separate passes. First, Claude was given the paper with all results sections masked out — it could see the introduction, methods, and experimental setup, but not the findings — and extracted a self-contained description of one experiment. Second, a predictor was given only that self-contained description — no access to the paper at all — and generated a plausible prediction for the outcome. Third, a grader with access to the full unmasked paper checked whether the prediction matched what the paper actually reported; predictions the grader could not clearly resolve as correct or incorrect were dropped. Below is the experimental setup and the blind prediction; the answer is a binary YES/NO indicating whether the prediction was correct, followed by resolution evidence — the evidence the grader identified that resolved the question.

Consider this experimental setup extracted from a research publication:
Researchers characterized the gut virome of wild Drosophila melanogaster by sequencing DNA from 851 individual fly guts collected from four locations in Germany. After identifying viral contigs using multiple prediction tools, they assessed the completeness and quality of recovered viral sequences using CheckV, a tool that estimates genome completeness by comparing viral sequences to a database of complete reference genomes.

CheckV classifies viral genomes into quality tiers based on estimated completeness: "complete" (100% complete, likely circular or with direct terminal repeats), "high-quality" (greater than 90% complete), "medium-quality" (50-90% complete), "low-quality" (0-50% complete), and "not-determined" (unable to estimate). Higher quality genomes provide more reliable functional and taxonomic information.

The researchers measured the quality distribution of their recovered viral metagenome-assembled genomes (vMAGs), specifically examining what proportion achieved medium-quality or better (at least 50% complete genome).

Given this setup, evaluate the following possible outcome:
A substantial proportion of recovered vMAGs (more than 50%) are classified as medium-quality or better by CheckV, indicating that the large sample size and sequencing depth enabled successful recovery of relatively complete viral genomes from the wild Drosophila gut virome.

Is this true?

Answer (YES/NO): NO